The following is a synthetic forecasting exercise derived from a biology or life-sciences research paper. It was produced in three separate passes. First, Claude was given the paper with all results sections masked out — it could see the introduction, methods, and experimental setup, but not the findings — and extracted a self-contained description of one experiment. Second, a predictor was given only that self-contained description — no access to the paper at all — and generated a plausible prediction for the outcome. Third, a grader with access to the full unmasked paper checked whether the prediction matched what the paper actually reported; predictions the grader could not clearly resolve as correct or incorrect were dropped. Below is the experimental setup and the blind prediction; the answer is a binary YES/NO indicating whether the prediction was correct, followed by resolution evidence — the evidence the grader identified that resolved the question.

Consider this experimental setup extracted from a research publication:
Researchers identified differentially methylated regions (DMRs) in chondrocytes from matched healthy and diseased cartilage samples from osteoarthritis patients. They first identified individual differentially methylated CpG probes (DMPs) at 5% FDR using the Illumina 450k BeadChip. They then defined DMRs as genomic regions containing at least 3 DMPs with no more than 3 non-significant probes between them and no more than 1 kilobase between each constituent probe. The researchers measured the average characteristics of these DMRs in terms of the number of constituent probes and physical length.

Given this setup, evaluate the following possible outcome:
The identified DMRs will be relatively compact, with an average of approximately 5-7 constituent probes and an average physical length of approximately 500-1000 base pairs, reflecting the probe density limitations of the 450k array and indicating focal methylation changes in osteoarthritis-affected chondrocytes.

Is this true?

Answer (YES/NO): NO